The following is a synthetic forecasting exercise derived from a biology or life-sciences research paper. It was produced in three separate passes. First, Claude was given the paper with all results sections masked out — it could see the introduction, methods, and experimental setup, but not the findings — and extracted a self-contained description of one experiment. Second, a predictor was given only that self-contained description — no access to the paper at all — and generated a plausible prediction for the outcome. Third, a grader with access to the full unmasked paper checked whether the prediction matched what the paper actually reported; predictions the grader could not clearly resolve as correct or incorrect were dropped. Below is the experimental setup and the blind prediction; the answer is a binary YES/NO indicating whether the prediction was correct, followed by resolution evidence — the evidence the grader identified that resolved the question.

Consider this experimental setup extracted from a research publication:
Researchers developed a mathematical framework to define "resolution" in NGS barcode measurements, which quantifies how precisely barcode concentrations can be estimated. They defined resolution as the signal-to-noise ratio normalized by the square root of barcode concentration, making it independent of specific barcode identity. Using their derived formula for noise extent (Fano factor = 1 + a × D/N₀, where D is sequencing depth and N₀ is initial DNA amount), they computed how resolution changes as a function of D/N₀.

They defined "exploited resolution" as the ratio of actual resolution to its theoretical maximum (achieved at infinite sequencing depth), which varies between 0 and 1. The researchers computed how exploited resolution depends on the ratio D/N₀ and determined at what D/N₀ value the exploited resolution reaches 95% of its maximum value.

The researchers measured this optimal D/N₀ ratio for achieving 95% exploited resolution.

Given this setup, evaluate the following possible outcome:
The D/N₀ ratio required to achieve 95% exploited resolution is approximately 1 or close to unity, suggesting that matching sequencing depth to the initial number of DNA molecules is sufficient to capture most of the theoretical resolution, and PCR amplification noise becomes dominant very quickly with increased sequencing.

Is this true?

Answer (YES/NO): NO